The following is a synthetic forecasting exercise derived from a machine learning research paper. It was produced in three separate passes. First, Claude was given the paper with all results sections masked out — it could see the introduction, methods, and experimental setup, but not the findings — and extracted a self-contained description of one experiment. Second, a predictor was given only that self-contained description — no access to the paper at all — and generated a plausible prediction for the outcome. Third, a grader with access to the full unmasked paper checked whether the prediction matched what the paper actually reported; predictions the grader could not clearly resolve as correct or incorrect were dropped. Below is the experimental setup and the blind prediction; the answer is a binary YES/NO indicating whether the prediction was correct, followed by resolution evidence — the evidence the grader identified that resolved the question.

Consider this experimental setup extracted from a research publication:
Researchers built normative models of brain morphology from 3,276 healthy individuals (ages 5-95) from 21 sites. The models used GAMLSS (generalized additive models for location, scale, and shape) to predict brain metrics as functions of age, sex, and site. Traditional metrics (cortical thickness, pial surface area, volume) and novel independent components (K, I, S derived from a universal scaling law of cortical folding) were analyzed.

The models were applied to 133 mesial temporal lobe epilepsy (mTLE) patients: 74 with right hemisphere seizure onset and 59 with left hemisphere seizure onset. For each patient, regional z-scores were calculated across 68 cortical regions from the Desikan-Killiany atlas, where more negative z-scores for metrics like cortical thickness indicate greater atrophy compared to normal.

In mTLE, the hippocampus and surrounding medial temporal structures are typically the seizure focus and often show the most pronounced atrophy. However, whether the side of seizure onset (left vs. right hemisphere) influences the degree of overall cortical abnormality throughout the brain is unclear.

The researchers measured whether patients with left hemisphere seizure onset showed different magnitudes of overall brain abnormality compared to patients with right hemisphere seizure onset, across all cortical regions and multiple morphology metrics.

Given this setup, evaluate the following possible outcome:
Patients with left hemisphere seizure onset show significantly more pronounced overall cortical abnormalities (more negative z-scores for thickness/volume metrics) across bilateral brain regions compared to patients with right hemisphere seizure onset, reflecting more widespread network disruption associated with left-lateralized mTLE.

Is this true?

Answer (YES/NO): NO